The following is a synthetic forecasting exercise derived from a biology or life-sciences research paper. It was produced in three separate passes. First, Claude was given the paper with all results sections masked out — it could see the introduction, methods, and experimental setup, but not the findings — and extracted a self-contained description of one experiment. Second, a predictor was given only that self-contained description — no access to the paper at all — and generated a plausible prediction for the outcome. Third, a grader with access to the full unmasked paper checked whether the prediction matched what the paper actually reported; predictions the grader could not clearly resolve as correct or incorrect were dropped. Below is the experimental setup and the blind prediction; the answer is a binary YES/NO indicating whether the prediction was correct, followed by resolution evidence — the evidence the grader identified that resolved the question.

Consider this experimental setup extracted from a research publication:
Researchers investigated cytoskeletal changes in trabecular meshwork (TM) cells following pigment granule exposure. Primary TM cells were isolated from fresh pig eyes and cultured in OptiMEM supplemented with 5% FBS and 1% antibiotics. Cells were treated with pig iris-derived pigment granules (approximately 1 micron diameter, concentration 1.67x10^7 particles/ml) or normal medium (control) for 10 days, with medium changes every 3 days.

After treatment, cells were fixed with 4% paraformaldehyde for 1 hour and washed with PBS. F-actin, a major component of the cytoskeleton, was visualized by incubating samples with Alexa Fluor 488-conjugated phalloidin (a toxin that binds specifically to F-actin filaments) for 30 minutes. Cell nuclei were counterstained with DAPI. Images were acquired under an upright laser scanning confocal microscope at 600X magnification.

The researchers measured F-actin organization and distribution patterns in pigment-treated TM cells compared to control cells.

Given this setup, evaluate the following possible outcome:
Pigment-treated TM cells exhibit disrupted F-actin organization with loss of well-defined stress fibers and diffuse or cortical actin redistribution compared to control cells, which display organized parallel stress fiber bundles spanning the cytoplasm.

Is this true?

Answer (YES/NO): NO